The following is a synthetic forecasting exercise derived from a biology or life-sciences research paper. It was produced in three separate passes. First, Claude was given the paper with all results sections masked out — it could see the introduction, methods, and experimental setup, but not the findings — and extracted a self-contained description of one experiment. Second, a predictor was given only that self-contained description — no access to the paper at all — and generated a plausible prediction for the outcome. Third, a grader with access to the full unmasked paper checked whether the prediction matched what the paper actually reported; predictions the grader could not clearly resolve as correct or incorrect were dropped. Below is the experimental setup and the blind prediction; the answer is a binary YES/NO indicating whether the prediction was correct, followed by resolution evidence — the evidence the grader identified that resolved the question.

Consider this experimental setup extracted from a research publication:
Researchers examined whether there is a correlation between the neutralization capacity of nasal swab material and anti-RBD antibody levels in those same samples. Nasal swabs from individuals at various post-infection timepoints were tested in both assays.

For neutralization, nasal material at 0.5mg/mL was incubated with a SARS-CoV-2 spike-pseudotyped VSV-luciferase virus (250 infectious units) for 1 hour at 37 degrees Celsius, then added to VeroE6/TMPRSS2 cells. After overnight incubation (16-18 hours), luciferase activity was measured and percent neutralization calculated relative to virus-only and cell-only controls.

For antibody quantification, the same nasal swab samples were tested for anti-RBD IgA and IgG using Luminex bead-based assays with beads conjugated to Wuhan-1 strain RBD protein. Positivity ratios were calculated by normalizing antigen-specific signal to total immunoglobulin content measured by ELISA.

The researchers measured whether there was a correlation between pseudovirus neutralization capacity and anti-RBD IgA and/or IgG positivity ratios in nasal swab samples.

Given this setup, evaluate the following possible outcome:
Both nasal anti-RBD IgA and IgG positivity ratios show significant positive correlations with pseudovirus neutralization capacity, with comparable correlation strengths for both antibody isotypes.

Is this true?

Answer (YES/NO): NO